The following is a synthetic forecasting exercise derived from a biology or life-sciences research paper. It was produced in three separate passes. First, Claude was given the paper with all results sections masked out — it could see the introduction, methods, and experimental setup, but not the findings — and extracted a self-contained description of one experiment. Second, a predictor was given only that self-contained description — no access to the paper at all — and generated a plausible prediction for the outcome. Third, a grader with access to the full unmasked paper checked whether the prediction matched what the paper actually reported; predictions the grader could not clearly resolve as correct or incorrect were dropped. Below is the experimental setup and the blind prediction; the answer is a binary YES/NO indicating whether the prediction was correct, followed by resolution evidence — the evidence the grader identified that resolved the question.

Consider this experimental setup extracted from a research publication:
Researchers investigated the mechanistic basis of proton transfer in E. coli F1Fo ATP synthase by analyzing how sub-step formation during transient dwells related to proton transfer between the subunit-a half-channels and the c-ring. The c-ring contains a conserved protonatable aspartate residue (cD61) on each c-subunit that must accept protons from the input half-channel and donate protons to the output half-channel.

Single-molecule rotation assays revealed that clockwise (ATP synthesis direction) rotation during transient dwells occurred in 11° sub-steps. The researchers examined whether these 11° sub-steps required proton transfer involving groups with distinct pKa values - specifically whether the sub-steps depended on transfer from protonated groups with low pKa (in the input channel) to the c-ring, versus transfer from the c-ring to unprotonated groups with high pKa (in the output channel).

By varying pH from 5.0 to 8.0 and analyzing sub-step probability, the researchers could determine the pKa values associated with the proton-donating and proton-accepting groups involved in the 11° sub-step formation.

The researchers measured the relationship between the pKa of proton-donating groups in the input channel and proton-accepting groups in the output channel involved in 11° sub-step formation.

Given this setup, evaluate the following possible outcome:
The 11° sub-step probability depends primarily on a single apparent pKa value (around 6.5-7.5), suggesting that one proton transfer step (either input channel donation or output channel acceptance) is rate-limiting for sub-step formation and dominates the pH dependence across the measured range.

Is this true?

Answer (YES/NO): NO